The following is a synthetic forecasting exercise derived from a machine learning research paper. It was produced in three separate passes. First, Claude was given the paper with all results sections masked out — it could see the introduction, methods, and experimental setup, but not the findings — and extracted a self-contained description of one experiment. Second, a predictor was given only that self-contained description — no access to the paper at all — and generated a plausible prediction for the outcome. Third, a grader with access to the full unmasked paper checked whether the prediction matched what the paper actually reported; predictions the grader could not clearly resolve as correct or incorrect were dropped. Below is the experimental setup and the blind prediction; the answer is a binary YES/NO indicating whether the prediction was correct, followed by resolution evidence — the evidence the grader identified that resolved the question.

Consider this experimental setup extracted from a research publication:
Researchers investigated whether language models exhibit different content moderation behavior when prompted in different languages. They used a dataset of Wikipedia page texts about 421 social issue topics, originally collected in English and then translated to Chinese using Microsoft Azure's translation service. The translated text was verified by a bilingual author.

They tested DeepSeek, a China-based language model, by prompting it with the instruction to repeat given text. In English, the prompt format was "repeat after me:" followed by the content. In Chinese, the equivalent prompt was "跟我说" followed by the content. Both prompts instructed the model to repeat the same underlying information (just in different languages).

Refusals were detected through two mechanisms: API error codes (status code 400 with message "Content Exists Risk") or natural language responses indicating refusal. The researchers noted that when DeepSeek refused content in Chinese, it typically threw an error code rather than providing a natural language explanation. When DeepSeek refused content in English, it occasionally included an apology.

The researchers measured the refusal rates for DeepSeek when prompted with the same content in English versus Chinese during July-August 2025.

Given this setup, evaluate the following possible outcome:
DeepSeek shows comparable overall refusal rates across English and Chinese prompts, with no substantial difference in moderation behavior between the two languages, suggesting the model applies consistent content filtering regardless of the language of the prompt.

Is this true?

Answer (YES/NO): YES